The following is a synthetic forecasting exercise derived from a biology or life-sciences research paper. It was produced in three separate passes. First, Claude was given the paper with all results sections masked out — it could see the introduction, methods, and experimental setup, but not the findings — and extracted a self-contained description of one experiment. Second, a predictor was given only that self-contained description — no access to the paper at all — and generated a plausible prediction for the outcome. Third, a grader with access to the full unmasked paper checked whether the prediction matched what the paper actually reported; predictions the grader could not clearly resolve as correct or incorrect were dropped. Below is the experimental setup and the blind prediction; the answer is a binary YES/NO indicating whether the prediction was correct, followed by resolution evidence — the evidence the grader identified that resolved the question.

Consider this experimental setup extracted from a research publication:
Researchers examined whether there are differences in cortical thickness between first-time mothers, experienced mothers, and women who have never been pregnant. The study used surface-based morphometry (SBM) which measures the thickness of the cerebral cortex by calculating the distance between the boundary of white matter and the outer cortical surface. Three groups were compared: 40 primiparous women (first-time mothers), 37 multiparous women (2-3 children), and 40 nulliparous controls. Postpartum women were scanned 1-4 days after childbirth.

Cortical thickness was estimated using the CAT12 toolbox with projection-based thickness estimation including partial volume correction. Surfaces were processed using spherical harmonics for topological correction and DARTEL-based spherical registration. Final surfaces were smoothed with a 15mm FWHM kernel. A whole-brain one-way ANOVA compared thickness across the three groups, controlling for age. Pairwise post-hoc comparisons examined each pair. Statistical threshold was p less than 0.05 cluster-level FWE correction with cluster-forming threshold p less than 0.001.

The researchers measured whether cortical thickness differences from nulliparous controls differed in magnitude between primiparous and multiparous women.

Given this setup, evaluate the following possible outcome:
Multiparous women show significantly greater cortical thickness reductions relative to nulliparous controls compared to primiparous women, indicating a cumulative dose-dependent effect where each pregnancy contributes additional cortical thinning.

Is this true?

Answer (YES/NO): YES